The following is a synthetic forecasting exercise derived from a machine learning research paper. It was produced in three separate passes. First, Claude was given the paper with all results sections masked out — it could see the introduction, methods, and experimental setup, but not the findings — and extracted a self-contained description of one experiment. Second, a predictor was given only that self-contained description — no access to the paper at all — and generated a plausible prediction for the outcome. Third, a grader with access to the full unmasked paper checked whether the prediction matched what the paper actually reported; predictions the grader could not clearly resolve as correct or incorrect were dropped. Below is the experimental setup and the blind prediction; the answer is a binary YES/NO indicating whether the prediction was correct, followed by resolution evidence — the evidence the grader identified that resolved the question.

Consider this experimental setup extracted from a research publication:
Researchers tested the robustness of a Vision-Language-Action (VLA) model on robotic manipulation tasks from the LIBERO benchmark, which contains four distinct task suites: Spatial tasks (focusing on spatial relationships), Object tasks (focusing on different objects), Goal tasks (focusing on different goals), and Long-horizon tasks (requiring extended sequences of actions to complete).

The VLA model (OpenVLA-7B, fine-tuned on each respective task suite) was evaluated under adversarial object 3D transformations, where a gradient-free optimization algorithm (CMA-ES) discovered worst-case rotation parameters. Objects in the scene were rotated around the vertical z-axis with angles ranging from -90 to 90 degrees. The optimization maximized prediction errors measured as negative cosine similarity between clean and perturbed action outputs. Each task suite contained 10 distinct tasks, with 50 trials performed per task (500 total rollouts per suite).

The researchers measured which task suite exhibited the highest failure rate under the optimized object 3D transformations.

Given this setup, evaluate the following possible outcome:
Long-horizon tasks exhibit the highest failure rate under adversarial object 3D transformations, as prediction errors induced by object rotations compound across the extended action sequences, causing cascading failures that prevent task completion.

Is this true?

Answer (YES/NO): YES